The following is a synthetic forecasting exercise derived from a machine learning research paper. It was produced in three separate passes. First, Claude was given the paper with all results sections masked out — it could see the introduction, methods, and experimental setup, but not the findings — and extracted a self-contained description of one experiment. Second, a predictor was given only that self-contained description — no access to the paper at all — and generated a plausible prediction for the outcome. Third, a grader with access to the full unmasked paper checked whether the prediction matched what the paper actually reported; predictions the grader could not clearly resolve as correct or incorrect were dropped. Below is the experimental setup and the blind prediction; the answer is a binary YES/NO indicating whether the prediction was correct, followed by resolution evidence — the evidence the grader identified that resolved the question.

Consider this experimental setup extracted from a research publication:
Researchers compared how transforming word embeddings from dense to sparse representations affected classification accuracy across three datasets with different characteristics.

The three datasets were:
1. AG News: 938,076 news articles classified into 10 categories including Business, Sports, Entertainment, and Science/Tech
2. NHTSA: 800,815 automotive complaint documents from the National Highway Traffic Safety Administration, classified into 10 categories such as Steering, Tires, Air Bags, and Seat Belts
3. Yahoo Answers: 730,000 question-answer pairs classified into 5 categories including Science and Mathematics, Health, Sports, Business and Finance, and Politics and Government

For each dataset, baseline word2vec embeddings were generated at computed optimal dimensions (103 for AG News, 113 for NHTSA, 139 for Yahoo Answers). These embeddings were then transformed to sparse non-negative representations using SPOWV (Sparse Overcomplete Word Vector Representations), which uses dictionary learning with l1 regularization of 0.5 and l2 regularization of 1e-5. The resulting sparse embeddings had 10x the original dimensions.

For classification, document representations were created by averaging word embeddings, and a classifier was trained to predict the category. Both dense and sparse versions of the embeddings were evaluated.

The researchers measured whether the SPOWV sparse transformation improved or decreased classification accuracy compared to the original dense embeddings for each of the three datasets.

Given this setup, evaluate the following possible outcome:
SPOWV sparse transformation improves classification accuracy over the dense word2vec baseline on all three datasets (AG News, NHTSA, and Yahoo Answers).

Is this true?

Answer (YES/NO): NO